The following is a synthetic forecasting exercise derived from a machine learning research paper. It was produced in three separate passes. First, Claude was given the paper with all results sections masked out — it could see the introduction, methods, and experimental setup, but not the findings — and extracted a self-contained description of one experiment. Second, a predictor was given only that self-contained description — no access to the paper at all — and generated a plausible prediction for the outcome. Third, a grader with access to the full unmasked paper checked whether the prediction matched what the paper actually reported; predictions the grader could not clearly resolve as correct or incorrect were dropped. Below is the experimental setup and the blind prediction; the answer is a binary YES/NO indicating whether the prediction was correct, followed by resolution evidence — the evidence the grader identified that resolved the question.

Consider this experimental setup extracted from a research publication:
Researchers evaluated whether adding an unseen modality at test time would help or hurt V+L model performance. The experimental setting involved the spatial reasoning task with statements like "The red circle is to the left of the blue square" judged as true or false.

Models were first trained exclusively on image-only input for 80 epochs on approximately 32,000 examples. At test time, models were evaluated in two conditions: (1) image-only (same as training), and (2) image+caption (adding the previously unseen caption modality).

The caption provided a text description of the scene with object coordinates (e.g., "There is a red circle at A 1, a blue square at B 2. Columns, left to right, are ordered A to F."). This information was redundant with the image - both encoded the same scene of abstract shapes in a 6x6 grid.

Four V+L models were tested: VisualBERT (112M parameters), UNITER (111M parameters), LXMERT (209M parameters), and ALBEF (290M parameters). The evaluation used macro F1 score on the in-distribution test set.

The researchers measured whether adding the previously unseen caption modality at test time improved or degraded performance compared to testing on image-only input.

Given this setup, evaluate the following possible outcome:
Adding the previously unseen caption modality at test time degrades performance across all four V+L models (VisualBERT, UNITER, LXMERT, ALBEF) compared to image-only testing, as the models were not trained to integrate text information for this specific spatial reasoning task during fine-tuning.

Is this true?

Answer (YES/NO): YES